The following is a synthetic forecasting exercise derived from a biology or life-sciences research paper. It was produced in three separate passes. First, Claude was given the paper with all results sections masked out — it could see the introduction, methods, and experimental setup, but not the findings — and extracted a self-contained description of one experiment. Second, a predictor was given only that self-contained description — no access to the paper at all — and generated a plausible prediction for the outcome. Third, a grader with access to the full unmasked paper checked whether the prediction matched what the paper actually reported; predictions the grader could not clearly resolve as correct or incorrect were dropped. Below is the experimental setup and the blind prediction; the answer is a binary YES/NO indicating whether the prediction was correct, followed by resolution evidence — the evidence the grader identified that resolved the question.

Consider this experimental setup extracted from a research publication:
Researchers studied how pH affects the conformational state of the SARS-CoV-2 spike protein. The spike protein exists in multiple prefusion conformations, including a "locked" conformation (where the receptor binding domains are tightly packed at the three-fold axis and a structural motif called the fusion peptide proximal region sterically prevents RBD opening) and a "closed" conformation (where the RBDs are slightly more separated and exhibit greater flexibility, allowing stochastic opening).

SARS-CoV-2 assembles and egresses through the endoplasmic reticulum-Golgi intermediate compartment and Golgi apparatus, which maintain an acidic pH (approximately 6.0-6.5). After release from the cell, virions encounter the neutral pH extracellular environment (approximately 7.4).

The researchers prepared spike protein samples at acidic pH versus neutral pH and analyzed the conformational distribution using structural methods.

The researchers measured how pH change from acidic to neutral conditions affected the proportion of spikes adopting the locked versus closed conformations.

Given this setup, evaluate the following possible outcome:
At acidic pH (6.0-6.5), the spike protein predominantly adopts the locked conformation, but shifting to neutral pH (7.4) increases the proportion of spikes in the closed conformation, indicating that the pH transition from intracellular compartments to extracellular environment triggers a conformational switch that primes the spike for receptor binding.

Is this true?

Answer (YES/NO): YES